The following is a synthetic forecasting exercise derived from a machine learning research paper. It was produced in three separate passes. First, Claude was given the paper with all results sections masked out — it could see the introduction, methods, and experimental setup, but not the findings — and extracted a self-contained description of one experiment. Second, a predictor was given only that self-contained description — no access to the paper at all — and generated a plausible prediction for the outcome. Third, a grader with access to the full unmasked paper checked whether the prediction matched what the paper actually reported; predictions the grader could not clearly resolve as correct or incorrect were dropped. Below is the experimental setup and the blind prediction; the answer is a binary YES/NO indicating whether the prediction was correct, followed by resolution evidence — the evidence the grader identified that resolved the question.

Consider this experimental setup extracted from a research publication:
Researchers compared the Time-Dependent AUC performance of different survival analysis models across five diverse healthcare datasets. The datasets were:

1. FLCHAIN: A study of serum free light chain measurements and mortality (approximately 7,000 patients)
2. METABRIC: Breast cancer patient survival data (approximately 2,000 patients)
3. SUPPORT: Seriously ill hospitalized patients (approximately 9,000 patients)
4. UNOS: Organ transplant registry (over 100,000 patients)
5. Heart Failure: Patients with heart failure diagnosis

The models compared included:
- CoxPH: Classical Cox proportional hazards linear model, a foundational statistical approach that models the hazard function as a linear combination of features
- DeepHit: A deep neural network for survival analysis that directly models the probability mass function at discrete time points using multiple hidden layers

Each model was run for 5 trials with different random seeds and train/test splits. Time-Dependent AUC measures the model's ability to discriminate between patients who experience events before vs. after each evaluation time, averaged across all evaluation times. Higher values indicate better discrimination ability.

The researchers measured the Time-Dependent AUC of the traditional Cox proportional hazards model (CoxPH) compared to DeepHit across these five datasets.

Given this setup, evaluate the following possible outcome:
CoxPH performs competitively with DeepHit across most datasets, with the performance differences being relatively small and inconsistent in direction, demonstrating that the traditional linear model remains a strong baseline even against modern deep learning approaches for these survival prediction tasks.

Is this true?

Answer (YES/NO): NO